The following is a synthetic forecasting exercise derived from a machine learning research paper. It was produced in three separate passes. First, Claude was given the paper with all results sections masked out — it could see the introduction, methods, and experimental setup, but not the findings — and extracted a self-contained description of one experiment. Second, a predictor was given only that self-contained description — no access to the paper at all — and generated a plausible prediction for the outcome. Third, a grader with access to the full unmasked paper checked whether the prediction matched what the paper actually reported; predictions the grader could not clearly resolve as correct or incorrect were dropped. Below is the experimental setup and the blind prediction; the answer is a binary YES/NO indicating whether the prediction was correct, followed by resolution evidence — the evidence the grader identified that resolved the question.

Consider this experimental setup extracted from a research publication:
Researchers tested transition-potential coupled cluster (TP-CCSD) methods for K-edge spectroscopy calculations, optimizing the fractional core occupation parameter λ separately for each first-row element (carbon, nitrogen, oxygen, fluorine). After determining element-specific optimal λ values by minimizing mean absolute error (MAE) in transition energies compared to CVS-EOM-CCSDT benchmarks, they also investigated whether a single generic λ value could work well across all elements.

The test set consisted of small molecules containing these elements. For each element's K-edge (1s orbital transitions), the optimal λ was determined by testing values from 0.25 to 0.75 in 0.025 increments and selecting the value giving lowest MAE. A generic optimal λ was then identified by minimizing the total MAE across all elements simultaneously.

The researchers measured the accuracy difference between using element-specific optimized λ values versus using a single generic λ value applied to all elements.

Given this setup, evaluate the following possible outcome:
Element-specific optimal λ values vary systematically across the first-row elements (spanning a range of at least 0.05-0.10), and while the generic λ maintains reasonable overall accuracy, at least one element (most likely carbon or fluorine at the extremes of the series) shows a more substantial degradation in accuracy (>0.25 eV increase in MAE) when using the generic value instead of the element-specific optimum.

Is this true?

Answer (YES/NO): NO